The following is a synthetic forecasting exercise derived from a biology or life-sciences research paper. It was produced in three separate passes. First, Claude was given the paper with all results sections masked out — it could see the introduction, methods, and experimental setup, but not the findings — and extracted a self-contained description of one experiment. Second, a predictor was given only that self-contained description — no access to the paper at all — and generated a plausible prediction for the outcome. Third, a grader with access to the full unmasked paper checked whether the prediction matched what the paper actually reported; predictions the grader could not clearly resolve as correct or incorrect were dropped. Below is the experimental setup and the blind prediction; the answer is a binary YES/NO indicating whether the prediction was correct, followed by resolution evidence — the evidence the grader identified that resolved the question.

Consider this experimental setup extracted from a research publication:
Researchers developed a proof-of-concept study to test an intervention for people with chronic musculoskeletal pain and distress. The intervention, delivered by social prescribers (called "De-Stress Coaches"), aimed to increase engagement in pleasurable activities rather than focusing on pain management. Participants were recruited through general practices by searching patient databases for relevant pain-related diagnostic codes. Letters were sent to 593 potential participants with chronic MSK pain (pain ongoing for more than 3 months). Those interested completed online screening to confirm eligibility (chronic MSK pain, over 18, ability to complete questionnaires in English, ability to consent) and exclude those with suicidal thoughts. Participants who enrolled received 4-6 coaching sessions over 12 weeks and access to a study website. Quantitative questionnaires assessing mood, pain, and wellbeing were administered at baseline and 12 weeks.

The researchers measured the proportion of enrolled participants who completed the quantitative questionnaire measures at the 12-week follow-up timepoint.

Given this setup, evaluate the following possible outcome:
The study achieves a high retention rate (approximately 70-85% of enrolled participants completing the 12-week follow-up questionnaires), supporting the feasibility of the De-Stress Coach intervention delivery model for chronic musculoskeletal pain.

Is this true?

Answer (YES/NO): YES